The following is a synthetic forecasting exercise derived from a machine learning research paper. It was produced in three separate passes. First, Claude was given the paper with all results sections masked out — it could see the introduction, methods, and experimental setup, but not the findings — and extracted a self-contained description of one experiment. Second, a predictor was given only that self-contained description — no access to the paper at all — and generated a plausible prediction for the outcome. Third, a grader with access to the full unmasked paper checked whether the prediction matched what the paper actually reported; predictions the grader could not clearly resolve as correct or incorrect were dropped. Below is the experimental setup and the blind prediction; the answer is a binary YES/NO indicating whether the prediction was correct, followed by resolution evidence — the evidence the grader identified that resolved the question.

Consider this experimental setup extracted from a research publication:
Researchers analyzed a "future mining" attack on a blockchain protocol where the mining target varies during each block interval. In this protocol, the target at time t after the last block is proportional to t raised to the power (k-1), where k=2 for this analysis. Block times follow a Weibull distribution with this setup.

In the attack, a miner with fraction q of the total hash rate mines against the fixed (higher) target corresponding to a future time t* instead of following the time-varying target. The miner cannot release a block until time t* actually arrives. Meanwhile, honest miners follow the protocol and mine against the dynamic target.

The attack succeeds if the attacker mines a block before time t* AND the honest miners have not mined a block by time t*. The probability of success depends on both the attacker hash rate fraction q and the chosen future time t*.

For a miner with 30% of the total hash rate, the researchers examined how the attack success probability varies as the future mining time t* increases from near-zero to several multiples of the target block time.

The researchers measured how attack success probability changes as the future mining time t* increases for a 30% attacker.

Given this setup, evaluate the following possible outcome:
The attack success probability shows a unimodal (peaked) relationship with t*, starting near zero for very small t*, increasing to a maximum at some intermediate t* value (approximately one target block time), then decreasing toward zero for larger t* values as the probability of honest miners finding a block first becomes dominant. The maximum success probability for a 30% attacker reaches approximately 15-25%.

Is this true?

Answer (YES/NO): NO